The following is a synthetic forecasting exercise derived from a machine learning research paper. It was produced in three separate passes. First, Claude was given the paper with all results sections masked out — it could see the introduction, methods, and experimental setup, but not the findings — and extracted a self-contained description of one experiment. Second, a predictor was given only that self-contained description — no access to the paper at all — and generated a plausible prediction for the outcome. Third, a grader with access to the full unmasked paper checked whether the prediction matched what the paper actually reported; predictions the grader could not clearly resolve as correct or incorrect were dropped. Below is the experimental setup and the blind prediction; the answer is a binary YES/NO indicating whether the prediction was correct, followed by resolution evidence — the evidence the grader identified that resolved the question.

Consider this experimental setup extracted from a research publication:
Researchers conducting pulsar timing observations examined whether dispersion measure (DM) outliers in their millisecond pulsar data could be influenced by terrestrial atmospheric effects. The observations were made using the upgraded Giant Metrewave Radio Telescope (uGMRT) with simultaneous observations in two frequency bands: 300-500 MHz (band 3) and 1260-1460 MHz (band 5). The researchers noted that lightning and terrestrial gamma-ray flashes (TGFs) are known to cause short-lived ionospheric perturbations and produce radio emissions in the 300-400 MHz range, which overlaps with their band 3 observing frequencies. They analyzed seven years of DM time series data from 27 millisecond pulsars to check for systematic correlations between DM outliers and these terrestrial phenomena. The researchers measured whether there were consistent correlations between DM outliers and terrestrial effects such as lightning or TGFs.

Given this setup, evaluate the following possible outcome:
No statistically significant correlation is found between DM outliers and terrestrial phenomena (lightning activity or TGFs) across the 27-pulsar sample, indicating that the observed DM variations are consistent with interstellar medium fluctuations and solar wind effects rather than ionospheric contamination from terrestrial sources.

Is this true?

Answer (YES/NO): YES